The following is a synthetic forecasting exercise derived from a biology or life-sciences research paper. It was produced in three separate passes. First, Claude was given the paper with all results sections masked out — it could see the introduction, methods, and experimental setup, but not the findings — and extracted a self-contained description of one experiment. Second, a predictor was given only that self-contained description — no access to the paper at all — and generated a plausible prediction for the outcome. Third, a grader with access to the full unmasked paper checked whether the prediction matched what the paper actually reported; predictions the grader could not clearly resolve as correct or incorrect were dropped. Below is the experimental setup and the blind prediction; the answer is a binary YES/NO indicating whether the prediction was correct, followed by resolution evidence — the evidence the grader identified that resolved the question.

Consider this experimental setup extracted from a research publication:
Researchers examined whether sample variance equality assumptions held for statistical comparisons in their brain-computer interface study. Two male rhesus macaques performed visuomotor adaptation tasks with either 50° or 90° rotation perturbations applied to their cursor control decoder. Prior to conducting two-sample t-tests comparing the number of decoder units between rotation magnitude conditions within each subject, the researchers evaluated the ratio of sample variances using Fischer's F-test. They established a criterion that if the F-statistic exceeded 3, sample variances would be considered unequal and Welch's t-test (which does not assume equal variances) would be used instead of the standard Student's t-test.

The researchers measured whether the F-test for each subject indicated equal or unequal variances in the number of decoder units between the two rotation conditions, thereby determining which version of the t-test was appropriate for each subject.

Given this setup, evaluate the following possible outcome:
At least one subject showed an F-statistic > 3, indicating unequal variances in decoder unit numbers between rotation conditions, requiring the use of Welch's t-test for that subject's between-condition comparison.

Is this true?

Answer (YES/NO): YES